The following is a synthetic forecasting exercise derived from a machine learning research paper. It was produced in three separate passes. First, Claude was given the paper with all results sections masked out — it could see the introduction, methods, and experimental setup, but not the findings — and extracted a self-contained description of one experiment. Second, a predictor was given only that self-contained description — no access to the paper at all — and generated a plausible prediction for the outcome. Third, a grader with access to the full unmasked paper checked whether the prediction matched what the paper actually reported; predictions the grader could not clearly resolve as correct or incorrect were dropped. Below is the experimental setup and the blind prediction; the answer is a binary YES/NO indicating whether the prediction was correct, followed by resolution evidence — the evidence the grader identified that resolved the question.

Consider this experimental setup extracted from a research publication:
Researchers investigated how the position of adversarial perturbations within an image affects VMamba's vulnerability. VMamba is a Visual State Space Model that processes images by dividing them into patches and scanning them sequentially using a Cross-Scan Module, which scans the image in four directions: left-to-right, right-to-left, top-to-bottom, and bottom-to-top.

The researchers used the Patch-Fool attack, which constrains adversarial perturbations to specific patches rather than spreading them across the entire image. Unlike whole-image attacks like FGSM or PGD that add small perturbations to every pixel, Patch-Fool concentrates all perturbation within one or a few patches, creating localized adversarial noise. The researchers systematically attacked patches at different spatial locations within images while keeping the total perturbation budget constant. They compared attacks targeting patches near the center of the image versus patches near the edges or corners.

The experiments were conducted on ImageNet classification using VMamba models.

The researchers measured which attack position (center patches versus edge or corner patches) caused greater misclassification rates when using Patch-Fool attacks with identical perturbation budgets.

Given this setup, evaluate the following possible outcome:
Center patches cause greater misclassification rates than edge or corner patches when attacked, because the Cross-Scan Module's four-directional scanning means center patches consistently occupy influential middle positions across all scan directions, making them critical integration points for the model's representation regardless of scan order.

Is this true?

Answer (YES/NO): NO